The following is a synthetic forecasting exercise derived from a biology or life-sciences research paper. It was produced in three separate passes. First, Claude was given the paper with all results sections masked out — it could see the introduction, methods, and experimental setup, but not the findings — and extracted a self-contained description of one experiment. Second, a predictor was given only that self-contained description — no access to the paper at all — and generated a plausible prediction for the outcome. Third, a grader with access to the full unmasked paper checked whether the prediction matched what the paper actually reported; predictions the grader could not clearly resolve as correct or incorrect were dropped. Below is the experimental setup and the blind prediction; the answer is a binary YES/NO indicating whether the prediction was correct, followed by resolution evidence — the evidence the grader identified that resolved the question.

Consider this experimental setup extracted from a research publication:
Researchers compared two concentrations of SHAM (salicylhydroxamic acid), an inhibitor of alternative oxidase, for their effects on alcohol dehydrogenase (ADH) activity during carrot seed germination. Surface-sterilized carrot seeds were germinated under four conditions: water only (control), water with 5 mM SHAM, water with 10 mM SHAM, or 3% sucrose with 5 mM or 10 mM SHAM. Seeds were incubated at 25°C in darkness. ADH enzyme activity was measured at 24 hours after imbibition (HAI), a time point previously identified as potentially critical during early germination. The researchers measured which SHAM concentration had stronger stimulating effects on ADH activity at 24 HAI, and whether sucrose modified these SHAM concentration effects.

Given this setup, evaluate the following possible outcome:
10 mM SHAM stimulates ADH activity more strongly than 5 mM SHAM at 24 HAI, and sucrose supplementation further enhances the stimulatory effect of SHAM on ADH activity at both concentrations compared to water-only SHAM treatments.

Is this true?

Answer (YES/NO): NO